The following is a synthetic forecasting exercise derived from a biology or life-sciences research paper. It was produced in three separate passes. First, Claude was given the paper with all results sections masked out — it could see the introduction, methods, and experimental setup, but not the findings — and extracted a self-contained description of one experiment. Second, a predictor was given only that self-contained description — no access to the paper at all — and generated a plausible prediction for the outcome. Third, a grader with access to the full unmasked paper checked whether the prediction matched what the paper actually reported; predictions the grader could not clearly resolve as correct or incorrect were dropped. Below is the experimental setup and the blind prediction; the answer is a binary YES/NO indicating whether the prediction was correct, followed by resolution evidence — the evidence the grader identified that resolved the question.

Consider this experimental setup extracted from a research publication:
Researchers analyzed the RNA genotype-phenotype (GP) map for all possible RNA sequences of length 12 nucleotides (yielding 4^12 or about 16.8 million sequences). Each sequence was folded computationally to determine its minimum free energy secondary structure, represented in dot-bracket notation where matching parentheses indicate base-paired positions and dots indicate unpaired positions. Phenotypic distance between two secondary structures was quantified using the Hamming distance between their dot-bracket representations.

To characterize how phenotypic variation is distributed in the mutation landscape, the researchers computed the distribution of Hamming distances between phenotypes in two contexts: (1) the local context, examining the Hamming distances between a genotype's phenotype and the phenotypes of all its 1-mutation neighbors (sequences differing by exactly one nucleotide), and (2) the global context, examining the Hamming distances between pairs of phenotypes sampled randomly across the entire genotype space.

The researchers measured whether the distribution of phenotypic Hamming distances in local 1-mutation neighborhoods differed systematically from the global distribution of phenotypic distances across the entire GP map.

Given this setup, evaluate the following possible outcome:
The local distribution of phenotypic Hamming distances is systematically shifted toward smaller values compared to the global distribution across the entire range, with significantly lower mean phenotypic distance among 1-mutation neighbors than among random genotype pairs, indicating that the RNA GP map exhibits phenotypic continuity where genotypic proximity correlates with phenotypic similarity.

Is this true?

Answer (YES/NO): YES